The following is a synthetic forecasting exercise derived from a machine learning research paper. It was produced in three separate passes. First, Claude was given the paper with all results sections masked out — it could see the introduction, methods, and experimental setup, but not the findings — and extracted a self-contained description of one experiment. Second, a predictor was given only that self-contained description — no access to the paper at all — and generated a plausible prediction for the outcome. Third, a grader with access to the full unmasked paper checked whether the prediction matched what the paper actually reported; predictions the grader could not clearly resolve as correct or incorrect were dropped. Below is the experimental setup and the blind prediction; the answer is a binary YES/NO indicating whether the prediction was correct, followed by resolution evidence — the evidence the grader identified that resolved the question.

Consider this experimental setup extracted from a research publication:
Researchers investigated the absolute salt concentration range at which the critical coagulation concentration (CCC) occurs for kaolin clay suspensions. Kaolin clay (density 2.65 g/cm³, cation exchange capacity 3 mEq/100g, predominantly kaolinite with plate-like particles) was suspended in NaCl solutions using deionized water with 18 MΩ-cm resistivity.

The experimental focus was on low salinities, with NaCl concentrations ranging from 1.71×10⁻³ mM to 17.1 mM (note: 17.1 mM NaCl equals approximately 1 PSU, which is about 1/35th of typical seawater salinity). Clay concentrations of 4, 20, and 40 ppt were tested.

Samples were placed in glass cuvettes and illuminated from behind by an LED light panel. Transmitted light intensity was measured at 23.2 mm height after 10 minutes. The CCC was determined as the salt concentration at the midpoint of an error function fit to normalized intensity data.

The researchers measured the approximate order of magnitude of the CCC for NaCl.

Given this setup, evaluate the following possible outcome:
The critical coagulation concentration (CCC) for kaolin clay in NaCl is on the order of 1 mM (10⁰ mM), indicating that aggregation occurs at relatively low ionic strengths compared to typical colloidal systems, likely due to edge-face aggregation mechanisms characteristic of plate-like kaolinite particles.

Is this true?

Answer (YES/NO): YES